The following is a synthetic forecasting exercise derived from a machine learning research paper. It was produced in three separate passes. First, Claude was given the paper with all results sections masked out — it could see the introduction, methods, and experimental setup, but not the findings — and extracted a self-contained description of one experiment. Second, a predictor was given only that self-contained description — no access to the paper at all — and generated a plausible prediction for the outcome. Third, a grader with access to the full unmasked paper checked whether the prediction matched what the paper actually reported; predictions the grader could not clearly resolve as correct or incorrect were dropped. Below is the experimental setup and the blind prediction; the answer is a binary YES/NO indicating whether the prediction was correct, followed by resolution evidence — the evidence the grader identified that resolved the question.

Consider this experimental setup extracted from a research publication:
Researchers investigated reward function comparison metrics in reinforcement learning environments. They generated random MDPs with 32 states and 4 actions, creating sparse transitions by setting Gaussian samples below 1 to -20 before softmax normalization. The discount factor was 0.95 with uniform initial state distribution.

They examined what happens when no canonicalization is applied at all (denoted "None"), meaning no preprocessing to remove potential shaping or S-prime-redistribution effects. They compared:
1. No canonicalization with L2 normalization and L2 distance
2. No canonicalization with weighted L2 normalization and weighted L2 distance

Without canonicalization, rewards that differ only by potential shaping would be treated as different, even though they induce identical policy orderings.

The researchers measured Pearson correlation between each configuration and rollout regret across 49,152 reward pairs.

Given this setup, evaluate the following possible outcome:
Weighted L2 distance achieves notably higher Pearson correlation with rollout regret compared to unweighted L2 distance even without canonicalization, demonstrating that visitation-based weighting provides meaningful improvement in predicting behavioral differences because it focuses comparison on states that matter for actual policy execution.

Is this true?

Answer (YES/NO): NO